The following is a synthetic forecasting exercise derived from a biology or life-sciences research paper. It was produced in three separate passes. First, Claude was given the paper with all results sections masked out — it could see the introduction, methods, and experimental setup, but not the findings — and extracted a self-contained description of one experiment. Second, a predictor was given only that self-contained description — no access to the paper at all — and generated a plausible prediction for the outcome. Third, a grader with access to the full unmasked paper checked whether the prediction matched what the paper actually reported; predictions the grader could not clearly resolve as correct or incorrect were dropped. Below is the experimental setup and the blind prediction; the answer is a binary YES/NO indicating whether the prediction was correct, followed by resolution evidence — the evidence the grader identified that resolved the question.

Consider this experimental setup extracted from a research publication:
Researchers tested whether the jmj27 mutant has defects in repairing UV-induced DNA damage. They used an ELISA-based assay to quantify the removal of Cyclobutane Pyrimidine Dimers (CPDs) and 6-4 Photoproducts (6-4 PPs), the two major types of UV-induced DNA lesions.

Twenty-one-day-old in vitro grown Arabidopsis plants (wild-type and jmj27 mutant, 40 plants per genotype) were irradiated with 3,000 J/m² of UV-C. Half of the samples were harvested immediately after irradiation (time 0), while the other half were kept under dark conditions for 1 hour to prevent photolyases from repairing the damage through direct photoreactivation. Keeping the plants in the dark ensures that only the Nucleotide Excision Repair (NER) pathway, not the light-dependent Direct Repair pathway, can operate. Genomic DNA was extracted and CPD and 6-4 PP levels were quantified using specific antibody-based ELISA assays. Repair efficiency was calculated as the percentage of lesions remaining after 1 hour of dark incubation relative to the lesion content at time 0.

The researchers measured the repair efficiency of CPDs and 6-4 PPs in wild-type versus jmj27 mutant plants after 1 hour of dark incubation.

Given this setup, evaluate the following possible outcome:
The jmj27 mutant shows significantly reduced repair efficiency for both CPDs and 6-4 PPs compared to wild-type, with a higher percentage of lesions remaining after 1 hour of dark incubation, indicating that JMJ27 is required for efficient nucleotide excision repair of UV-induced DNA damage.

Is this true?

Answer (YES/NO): NO